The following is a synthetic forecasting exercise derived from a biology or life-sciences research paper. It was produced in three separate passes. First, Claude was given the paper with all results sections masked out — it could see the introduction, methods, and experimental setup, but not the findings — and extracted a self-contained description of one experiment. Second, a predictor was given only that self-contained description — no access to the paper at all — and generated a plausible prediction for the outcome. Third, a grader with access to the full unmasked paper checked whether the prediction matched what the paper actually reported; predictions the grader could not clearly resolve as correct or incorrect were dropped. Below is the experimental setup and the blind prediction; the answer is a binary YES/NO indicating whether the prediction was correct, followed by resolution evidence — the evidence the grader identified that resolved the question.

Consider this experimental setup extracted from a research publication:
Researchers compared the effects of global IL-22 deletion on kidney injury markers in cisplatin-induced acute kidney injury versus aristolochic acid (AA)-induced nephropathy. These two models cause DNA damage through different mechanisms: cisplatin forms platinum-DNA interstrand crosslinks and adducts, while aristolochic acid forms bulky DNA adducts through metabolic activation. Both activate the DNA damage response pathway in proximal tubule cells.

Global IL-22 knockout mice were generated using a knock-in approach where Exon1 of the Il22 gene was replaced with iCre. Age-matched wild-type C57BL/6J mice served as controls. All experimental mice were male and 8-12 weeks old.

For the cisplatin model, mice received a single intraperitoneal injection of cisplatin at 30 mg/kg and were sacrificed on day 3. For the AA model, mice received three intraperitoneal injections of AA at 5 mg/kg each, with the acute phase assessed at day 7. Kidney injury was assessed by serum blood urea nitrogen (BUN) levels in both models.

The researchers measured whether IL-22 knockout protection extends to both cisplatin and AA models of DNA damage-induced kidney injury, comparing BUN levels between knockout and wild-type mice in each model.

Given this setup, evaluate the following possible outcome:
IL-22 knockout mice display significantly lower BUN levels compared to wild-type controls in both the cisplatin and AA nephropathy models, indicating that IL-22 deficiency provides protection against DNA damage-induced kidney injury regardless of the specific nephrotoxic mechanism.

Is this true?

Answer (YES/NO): YES